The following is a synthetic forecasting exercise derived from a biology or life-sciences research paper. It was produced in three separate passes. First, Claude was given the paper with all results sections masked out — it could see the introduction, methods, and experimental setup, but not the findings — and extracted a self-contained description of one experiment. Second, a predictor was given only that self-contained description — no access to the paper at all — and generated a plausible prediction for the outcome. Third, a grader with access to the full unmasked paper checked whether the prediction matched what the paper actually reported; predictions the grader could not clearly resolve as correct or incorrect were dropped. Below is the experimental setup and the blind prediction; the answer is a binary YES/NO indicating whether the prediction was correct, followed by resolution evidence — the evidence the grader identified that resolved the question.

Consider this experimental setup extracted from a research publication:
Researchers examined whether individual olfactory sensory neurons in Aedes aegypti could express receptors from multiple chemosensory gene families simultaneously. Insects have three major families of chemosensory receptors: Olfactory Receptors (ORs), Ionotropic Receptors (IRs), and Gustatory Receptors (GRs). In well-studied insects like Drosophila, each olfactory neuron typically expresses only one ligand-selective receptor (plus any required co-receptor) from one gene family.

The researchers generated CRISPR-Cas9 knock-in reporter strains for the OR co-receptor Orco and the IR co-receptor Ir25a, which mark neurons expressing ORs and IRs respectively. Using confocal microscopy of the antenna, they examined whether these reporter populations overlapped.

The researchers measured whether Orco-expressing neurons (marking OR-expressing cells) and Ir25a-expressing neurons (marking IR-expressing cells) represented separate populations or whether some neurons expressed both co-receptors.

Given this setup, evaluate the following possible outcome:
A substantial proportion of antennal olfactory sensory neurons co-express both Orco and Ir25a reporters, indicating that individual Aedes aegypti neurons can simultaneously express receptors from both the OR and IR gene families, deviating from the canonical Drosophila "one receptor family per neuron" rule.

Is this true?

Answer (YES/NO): YES